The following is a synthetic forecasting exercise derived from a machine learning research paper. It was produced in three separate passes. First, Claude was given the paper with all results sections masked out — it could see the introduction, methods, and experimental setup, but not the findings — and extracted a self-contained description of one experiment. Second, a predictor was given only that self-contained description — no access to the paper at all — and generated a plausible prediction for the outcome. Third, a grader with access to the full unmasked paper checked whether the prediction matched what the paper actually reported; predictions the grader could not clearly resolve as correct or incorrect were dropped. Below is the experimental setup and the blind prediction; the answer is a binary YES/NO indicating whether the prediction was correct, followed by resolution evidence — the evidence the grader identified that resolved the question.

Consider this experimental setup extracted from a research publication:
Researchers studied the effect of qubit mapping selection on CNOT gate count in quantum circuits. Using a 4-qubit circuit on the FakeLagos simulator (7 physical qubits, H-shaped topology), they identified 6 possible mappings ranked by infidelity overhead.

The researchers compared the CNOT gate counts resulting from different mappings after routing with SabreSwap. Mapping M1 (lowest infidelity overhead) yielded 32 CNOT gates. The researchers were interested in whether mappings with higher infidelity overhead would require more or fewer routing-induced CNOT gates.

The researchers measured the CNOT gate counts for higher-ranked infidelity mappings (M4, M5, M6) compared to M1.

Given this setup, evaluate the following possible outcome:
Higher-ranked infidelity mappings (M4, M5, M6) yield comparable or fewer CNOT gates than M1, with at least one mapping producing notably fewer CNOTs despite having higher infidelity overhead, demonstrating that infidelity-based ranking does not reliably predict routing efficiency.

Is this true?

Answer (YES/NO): YES